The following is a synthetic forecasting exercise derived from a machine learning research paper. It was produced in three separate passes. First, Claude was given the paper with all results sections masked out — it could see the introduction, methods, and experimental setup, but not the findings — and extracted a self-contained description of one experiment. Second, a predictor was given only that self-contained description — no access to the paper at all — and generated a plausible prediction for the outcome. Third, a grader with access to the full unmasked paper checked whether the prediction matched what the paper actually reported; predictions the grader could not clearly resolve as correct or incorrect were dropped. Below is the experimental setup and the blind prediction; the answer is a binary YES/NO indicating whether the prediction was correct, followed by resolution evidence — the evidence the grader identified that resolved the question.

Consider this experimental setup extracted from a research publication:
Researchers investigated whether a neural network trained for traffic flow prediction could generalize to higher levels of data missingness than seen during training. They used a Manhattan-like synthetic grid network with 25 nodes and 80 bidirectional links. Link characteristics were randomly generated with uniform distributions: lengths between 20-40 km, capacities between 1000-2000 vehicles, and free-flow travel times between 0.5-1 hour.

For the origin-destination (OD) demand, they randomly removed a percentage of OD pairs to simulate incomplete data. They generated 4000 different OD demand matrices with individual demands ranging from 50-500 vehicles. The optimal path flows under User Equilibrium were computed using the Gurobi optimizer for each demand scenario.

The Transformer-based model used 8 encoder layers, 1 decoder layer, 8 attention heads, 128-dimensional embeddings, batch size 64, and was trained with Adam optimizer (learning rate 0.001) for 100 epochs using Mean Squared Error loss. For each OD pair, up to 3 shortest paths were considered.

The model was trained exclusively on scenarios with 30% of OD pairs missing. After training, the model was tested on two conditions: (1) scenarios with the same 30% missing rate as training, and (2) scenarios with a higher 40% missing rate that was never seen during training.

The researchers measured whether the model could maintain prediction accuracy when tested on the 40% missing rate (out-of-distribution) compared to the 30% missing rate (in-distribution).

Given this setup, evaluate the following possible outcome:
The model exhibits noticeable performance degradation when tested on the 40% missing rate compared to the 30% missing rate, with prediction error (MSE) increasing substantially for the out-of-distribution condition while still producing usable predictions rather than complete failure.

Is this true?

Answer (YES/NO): NO